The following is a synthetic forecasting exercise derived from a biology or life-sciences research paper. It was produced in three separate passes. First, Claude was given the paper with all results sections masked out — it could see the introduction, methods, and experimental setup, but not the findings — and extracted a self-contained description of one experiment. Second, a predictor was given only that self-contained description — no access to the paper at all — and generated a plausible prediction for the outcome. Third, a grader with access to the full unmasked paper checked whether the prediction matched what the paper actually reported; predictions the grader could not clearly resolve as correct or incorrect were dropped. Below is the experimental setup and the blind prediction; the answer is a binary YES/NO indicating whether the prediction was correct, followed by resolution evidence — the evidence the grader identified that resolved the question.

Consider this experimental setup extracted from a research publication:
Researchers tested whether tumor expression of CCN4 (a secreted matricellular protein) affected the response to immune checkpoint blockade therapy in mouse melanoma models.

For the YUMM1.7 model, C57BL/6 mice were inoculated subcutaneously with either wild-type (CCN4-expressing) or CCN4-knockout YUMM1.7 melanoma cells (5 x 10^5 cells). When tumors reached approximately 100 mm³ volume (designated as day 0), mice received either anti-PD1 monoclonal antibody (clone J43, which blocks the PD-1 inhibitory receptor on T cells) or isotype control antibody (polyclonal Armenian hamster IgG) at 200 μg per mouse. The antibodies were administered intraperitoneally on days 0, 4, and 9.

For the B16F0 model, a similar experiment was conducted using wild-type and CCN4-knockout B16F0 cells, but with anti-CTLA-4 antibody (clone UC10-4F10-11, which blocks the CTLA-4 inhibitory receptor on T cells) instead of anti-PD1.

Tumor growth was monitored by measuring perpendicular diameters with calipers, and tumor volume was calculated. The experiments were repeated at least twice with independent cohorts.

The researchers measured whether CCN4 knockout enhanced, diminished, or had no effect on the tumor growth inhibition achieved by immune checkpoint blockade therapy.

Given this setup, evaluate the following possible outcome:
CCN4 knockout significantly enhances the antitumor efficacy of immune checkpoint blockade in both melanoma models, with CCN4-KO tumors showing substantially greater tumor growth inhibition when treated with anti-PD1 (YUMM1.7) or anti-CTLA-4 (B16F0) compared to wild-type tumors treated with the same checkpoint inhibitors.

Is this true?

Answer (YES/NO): YES